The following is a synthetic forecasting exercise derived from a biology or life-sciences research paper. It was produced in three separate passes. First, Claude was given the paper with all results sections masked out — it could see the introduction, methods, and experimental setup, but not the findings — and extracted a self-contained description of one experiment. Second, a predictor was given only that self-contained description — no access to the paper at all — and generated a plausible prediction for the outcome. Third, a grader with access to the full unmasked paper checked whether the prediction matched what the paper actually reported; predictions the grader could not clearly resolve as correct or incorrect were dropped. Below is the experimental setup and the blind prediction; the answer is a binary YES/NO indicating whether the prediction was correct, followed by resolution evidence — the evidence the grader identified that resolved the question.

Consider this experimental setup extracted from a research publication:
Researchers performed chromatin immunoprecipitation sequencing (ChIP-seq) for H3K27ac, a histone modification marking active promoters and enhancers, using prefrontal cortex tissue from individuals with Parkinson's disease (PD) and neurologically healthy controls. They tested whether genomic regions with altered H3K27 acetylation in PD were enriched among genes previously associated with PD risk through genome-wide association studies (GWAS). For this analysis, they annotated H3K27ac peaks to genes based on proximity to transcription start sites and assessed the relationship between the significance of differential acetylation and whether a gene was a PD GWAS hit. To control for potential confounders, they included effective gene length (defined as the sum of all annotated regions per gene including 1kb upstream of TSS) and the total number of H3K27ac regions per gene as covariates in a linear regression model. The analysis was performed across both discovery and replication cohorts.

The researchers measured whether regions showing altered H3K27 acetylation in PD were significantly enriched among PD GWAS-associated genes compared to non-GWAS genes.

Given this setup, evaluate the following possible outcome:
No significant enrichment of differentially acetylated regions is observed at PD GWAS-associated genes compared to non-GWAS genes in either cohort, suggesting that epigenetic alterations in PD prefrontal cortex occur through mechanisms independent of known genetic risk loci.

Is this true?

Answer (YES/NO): NO